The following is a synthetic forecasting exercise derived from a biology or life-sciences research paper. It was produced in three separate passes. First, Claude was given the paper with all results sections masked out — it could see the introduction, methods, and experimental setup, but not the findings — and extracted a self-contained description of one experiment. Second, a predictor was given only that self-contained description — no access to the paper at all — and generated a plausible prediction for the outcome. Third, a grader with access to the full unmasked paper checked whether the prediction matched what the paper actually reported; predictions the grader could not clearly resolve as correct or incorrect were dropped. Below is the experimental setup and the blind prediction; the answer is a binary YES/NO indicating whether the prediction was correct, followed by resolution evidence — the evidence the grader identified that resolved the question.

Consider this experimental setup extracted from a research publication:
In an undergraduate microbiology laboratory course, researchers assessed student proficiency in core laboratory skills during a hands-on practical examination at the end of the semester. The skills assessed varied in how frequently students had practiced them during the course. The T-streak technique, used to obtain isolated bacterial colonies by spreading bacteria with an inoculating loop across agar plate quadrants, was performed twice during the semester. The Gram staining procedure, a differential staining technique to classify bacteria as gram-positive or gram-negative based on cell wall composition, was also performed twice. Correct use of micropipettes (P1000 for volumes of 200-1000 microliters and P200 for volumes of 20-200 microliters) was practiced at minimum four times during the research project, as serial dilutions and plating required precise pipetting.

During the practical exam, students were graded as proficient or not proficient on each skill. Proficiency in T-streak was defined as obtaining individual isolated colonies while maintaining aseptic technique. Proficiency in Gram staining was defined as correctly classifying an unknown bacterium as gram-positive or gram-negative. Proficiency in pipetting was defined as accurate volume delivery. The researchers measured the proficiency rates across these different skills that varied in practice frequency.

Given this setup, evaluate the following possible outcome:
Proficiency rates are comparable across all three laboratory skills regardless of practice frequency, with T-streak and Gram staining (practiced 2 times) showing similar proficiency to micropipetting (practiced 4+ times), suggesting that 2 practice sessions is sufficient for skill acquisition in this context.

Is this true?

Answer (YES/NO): NO